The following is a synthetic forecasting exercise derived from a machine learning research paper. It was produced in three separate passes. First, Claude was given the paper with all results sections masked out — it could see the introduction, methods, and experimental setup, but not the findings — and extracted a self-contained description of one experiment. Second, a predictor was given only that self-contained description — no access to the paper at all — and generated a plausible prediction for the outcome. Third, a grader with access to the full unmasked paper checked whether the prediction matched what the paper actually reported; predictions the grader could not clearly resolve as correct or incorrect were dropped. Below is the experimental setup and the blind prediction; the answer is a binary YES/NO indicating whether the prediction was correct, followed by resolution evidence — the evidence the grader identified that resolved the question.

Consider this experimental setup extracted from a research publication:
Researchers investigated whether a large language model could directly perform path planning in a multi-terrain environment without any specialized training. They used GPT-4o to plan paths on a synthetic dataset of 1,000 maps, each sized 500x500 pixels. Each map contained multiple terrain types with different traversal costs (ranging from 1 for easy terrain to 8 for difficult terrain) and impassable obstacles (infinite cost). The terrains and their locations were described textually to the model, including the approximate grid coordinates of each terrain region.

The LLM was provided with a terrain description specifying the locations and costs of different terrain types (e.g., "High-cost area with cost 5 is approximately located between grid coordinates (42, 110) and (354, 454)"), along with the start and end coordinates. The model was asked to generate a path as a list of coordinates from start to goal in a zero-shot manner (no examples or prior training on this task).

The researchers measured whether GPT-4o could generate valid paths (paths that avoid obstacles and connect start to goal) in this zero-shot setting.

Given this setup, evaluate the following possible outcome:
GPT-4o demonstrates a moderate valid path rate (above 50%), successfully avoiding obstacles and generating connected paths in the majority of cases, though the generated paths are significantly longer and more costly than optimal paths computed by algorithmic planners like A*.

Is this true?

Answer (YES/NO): YES